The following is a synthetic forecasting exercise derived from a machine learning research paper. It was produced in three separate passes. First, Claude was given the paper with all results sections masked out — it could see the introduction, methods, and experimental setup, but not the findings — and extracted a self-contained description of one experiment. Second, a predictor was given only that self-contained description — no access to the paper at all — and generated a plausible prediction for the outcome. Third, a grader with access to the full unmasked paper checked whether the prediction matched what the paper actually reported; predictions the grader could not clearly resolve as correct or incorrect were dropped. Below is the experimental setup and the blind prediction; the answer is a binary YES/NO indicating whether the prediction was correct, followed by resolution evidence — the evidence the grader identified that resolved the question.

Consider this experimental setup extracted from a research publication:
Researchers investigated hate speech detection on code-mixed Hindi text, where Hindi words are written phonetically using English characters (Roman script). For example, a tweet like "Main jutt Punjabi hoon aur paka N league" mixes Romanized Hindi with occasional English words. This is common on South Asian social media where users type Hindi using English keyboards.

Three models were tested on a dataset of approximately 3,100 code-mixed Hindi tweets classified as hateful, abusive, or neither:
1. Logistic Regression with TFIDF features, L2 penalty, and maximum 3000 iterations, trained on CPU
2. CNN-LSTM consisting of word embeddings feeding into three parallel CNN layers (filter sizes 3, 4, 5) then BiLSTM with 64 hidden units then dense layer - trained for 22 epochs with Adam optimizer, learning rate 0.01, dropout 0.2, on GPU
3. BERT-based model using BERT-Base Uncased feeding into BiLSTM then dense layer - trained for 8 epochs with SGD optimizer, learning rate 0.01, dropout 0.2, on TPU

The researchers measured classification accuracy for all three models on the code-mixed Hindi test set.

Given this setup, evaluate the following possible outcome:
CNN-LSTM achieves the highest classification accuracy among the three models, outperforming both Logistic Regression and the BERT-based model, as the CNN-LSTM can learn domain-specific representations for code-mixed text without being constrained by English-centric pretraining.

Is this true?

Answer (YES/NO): NO